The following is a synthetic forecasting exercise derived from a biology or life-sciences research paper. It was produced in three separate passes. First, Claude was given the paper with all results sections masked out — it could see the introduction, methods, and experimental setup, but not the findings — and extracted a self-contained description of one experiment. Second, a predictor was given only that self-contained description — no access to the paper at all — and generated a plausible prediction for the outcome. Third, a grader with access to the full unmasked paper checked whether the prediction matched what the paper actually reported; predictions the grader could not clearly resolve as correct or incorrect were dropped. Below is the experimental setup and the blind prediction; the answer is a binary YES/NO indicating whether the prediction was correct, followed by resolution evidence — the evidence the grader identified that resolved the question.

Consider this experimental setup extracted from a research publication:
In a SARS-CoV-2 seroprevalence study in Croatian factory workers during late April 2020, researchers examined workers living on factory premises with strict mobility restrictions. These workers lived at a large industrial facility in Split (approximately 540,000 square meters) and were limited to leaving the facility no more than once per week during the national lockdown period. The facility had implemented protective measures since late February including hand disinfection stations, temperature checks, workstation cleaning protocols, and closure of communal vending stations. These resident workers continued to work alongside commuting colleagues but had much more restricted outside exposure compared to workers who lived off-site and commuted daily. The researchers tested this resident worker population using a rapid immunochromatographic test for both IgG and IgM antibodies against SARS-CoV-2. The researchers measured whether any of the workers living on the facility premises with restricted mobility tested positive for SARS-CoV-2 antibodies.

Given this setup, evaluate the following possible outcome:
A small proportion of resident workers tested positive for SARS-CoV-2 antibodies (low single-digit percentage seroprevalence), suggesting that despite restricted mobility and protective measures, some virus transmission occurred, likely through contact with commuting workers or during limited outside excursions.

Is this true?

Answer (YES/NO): NO